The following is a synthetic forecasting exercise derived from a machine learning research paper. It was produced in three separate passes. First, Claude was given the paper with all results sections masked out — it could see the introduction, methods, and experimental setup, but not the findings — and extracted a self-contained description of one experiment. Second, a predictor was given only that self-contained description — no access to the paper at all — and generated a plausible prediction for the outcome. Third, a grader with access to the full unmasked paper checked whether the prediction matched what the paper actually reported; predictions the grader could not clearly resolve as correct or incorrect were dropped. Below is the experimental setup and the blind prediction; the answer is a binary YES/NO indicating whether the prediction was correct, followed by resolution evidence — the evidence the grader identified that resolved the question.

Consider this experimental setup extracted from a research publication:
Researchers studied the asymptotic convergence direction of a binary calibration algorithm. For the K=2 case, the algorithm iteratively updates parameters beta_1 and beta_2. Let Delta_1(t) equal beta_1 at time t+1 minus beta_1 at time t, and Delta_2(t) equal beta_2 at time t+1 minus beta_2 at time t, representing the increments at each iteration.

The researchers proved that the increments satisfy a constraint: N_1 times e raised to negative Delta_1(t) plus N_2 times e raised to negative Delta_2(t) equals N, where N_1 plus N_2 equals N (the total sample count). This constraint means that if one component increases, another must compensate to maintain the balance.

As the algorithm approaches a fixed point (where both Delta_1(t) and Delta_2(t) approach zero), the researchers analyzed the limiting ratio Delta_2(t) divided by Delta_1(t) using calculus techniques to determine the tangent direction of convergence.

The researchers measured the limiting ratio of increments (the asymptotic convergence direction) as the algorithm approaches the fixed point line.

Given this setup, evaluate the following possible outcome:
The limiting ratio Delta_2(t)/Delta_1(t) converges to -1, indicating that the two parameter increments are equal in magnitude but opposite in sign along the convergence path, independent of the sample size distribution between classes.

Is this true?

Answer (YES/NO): NO